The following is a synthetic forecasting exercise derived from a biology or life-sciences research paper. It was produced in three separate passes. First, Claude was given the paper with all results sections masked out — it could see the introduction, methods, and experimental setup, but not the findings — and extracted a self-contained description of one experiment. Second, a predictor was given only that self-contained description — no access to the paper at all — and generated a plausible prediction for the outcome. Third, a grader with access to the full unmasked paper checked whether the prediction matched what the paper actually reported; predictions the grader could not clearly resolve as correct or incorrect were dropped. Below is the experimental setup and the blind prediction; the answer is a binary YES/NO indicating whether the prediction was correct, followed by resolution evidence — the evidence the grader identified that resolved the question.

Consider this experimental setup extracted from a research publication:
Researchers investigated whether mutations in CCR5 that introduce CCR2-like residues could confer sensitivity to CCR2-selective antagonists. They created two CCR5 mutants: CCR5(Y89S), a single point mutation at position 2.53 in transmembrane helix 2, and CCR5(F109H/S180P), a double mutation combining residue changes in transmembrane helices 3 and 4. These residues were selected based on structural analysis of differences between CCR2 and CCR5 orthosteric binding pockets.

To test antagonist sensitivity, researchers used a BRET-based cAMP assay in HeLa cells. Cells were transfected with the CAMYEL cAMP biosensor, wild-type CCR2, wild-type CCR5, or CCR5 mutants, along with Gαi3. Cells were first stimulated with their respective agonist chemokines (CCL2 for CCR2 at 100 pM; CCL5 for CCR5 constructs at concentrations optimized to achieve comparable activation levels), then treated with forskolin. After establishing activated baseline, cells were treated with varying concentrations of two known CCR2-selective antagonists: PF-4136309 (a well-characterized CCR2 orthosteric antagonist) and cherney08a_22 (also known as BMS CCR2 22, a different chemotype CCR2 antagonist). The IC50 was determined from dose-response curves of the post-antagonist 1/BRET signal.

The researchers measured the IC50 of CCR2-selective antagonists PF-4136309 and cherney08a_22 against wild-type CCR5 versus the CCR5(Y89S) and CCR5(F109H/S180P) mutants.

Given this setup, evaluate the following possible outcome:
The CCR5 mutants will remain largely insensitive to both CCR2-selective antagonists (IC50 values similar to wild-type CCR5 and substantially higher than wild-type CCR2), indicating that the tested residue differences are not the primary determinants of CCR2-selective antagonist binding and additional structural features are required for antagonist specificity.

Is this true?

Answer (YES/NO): NO